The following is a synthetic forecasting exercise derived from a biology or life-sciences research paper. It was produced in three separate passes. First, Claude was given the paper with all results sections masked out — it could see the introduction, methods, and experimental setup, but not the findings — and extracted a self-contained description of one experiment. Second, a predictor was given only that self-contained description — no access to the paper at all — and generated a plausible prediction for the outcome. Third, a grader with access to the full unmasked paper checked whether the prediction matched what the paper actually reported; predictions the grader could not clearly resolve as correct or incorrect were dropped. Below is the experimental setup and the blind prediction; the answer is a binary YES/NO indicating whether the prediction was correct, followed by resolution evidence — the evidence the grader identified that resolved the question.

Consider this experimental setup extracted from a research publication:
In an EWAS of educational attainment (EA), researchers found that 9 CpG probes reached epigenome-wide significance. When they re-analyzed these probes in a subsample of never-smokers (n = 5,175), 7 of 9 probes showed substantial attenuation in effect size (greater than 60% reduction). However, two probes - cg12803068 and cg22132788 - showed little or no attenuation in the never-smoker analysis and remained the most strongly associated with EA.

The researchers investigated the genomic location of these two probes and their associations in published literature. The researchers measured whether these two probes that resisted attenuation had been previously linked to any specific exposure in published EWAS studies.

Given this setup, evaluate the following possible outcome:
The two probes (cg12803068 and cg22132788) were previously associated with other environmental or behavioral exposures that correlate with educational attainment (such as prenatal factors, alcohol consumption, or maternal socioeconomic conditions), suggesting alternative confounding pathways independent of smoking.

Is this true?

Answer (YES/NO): NO